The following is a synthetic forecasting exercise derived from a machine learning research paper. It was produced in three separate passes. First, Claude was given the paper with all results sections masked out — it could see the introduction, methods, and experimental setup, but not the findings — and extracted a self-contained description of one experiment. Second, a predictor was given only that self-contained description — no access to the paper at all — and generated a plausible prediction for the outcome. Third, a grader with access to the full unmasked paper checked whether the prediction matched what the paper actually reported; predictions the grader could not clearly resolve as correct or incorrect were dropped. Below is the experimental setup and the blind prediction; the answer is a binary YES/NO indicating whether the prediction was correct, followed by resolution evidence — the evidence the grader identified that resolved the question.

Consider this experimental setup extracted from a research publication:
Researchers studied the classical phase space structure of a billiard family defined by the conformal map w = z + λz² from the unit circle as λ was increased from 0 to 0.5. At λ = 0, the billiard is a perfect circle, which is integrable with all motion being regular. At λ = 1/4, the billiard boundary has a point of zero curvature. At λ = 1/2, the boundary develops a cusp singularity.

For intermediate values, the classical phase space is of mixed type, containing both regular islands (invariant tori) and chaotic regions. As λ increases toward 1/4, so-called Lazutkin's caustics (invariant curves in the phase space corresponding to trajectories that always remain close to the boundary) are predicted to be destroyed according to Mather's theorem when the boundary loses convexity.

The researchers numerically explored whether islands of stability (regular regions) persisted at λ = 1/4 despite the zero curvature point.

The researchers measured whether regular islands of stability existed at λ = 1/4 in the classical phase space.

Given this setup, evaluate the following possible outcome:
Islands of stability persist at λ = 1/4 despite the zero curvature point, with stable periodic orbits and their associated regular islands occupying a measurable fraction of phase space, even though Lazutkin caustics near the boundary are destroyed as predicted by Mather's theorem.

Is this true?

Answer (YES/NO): YES